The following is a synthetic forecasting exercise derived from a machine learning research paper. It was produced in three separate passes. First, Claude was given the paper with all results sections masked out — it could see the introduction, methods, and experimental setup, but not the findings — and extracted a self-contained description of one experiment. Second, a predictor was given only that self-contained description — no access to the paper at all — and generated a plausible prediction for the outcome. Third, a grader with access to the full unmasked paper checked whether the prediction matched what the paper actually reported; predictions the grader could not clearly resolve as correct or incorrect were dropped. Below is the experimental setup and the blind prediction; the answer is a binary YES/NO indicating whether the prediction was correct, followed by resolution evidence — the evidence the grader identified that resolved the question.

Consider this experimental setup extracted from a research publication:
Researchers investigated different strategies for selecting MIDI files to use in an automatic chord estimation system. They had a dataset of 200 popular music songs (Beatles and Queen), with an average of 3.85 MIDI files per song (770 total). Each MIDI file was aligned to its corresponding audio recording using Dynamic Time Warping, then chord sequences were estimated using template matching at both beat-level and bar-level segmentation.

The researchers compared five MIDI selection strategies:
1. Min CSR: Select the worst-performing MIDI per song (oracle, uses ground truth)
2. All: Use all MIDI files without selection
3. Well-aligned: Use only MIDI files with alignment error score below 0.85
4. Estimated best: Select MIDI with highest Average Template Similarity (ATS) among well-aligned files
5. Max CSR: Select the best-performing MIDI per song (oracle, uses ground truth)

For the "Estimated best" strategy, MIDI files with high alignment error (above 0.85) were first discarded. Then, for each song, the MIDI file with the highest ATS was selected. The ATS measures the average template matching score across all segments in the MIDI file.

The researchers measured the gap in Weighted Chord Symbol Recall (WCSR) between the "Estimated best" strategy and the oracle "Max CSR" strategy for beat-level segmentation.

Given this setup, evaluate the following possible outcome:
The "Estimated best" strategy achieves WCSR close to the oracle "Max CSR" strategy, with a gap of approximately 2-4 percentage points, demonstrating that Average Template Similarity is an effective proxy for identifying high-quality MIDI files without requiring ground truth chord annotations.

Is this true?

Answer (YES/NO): YES